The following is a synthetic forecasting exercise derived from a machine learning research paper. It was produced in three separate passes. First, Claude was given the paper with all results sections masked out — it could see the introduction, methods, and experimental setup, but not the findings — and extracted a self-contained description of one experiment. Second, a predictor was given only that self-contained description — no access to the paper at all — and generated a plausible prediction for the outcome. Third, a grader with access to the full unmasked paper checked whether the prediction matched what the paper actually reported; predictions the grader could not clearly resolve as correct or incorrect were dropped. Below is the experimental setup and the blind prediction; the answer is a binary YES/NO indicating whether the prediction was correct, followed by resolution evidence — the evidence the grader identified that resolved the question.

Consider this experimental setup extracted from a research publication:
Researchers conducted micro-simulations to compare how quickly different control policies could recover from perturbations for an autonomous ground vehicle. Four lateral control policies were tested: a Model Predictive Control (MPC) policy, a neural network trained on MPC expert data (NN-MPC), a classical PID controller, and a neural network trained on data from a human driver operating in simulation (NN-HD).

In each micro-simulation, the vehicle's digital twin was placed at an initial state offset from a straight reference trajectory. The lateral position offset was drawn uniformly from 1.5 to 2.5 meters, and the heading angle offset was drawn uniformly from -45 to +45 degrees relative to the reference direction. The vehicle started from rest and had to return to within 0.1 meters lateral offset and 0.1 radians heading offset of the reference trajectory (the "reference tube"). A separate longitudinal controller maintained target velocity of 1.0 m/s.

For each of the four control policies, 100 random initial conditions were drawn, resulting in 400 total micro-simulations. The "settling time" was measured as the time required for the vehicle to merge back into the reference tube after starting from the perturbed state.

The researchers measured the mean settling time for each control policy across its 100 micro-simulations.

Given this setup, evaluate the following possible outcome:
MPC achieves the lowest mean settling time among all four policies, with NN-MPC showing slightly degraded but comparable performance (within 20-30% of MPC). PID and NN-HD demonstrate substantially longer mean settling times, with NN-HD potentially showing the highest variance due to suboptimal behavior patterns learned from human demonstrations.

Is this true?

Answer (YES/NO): NO